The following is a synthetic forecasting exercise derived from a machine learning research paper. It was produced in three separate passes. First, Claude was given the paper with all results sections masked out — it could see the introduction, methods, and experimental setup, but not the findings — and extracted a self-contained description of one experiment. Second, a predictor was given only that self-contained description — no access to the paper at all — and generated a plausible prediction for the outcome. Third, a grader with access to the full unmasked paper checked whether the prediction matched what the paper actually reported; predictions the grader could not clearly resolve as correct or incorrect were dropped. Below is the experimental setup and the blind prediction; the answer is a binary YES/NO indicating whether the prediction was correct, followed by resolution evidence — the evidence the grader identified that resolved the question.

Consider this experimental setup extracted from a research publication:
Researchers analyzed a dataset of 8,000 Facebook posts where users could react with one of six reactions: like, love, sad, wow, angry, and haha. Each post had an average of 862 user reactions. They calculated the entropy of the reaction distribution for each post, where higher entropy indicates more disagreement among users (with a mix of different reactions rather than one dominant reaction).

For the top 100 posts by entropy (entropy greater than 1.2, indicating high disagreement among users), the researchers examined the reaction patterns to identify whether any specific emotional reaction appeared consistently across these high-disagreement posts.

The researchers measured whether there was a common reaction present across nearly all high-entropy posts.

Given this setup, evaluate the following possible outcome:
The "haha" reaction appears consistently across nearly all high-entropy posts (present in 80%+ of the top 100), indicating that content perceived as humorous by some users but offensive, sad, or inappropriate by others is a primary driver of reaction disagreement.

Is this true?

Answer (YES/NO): NO